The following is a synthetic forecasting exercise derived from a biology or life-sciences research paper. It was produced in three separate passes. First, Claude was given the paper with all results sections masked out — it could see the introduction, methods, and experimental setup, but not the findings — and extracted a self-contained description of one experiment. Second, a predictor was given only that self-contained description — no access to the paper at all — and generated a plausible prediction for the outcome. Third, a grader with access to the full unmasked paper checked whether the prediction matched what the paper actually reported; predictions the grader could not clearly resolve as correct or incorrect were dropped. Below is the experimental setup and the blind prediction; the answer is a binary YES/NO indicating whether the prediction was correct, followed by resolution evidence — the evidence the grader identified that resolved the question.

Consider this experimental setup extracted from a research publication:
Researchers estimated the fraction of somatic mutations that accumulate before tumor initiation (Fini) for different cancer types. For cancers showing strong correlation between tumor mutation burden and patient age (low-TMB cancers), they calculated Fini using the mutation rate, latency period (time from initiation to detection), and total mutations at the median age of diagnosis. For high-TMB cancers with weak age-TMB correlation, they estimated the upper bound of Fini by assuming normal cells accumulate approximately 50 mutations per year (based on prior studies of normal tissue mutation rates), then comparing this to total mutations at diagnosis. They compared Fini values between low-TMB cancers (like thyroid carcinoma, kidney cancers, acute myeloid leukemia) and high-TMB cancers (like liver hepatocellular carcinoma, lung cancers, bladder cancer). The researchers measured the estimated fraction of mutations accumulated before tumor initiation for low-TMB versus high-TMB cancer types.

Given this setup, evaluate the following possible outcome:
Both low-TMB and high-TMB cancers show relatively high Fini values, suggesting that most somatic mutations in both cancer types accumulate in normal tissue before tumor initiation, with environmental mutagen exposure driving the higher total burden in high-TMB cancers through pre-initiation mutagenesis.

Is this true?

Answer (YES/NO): NO